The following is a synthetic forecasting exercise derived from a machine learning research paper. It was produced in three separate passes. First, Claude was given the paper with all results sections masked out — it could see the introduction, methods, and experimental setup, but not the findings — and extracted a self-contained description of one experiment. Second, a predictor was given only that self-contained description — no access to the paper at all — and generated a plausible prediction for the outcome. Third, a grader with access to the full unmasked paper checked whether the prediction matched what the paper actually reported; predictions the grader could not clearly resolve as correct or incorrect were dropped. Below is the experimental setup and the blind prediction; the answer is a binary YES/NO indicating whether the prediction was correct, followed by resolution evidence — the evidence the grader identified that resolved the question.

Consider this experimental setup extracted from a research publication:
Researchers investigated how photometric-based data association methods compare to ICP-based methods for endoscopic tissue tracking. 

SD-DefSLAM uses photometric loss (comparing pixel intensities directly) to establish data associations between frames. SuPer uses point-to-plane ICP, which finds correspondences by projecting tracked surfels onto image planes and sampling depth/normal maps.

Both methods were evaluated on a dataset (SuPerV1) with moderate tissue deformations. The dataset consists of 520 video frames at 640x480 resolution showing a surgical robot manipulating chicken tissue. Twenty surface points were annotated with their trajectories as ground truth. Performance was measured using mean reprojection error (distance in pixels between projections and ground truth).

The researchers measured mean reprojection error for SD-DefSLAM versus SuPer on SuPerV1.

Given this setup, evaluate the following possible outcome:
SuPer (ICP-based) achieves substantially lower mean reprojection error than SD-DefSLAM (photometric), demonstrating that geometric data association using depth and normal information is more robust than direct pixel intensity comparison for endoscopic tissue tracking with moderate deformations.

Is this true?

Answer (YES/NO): YES